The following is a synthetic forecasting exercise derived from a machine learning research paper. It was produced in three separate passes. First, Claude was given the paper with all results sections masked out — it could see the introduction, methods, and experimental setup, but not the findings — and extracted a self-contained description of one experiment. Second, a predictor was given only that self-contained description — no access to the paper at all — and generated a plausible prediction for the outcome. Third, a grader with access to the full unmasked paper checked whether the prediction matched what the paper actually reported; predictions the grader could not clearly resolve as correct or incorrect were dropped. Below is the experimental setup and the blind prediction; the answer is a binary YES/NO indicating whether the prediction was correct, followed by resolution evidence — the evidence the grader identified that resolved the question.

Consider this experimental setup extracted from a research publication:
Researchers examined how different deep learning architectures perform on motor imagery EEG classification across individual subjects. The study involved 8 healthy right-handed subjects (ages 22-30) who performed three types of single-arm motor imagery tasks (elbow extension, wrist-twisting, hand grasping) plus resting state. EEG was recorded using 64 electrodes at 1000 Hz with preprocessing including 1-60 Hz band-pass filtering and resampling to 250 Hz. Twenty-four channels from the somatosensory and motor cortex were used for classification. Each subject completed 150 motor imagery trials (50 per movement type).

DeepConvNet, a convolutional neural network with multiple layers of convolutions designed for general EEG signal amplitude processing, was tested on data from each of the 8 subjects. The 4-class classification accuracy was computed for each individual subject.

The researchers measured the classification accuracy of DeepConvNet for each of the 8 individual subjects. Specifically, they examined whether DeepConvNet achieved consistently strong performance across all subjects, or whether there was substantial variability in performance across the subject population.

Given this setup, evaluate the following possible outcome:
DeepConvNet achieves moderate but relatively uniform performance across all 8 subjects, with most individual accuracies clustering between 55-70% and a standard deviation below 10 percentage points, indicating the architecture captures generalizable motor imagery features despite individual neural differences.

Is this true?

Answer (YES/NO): NO